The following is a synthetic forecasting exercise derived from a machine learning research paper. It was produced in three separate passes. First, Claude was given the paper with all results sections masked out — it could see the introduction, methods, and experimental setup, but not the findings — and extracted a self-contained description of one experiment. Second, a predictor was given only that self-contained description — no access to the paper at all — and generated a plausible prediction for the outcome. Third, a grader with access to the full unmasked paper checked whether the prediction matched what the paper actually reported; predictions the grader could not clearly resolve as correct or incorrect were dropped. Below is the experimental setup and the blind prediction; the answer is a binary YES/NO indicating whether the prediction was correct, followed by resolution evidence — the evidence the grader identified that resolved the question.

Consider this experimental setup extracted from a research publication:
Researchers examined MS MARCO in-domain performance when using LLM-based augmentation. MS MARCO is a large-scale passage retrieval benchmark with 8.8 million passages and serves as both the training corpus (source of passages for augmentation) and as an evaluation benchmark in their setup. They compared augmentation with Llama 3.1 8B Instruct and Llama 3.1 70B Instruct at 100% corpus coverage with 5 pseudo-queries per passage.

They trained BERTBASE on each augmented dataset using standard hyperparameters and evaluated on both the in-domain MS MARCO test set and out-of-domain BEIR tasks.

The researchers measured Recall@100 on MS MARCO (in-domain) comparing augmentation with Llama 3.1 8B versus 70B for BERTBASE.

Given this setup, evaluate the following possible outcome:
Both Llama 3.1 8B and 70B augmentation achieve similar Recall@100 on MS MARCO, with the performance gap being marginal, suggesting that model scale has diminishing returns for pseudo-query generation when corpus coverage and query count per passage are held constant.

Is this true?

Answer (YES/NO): NO